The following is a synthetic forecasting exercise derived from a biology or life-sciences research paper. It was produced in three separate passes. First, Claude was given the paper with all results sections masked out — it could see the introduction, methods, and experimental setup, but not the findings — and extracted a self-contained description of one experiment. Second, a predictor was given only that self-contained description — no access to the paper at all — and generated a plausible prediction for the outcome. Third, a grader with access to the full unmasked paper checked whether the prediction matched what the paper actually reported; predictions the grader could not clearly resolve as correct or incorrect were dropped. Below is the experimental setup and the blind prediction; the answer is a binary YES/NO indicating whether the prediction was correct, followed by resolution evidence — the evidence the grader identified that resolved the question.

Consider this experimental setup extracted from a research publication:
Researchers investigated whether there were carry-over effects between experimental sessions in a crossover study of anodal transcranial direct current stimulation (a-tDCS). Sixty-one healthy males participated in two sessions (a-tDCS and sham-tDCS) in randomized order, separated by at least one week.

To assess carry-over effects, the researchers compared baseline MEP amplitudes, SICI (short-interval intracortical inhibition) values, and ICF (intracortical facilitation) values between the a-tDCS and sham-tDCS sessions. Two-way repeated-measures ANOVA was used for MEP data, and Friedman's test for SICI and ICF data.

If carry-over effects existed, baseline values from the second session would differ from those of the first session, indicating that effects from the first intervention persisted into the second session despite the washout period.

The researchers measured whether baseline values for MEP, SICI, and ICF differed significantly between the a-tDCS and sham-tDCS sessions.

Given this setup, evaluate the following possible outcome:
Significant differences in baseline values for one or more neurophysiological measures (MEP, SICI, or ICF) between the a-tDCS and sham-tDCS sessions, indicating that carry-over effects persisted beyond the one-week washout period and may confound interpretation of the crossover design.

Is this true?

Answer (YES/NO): NO